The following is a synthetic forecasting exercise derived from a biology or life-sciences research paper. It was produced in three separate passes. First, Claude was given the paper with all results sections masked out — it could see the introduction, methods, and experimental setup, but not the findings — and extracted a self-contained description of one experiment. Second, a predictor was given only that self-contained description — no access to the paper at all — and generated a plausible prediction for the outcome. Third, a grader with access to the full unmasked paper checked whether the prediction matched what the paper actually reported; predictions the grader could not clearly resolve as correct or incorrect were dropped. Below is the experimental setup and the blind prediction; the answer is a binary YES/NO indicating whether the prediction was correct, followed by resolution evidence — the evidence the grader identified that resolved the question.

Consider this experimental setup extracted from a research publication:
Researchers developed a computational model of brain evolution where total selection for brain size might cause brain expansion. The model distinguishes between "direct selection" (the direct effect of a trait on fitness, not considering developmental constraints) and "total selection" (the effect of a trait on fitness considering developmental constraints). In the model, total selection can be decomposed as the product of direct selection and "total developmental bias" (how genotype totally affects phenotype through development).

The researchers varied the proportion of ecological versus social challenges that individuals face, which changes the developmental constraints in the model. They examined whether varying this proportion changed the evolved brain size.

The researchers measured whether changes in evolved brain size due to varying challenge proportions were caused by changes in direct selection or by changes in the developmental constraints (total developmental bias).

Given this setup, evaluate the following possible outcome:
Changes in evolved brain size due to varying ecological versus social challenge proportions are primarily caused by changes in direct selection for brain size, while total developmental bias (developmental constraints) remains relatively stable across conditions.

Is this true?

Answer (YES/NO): NO